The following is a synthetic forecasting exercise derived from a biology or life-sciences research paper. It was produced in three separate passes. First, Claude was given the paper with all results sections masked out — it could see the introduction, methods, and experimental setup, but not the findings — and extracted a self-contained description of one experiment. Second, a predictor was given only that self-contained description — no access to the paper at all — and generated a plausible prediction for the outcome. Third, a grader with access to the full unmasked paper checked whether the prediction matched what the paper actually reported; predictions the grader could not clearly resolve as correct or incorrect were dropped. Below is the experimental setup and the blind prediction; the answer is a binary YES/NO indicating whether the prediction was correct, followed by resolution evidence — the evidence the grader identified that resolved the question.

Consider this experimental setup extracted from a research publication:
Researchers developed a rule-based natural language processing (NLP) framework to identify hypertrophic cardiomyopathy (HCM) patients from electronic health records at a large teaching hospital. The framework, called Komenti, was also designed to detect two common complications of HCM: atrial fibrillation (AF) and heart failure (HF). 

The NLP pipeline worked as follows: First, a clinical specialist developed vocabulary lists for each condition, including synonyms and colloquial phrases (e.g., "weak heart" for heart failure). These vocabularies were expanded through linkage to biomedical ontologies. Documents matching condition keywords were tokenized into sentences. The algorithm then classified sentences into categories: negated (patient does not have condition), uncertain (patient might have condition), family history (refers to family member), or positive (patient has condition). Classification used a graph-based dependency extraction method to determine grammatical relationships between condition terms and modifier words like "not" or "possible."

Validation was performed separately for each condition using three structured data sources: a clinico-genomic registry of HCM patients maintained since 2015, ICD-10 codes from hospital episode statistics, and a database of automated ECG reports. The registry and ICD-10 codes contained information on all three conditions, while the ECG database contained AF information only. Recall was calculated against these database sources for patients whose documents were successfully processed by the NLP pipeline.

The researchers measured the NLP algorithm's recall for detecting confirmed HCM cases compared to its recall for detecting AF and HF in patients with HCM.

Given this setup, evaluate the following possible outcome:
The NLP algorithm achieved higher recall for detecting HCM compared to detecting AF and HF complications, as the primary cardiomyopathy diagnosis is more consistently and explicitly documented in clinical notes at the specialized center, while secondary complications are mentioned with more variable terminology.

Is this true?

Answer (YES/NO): NO